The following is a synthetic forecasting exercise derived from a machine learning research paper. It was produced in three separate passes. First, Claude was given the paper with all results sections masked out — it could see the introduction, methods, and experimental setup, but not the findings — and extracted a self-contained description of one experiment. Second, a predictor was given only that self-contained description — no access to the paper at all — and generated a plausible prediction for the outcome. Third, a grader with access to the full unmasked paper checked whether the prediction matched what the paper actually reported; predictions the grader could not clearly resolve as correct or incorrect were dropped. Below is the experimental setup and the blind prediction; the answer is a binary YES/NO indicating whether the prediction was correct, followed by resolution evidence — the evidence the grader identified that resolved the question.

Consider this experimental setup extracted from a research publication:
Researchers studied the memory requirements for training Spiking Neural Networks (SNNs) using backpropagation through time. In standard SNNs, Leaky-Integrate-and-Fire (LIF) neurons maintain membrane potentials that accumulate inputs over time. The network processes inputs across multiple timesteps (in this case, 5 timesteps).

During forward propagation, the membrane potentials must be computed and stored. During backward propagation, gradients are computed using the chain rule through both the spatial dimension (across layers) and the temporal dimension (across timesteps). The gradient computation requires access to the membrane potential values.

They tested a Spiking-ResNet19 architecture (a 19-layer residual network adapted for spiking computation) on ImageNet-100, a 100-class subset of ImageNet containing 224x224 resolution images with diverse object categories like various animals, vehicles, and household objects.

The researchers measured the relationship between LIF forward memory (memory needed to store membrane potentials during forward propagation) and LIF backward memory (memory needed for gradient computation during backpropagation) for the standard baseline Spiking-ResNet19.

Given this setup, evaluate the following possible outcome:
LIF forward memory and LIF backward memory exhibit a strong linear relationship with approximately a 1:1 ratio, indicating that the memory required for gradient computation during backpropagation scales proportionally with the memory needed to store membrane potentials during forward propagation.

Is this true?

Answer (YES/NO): NO